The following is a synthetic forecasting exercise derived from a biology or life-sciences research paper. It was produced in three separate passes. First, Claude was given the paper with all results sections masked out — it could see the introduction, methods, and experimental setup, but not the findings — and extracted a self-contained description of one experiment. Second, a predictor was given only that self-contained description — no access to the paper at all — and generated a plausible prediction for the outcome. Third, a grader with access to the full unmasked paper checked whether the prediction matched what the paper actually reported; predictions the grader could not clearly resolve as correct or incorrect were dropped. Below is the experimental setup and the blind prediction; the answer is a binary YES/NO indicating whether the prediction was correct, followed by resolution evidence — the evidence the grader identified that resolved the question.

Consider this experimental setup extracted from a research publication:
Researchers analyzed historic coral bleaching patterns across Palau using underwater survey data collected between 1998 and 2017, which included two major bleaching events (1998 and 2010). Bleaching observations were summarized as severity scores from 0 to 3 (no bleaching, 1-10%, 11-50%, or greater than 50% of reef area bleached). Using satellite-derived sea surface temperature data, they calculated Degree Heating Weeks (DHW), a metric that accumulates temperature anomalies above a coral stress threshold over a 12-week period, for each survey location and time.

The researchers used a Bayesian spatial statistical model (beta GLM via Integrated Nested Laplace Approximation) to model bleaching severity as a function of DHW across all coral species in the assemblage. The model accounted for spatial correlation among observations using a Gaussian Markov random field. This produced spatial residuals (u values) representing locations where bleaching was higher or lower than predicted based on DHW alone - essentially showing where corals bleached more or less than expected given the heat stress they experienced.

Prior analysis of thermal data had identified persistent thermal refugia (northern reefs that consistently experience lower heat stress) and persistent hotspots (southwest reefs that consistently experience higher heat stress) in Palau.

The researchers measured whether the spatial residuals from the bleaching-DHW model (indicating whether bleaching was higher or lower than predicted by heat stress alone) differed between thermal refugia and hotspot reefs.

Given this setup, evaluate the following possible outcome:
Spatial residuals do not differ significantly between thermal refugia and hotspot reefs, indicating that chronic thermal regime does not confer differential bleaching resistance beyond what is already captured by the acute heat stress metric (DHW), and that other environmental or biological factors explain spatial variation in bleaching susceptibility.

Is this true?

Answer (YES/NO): NO